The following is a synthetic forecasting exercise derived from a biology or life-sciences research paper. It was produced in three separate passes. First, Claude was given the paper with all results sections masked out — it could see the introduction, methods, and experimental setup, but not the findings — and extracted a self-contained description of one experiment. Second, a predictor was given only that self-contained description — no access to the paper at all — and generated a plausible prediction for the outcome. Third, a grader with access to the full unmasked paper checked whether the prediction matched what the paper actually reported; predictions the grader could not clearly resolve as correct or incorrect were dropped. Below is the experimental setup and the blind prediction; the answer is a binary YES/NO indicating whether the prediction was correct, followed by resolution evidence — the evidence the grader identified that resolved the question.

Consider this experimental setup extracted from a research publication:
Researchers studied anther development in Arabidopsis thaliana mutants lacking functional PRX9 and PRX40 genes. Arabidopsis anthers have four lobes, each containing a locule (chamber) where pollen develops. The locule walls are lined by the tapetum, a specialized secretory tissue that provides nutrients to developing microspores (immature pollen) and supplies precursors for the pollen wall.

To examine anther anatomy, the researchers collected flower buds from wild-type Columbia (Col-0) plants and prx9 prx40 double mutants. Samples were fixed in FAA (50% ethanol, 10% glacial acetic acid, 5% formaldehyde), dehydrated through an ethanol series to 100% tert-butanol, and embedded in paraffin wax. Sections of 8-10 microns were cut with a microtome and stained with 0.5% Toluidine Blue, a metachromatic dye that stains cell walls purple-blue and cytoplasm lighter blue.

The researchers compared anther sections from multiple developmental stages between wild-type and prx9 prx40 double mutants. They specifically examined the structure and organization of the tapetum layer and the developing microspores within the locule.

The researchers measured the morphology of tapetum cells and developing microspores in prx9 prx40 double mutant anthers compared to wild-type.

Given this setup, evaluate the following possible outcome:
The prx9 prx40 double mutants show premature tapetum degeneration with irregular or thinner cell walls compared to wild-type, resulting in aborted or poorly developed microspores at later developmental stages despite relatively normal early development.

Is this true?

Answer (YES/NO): NO